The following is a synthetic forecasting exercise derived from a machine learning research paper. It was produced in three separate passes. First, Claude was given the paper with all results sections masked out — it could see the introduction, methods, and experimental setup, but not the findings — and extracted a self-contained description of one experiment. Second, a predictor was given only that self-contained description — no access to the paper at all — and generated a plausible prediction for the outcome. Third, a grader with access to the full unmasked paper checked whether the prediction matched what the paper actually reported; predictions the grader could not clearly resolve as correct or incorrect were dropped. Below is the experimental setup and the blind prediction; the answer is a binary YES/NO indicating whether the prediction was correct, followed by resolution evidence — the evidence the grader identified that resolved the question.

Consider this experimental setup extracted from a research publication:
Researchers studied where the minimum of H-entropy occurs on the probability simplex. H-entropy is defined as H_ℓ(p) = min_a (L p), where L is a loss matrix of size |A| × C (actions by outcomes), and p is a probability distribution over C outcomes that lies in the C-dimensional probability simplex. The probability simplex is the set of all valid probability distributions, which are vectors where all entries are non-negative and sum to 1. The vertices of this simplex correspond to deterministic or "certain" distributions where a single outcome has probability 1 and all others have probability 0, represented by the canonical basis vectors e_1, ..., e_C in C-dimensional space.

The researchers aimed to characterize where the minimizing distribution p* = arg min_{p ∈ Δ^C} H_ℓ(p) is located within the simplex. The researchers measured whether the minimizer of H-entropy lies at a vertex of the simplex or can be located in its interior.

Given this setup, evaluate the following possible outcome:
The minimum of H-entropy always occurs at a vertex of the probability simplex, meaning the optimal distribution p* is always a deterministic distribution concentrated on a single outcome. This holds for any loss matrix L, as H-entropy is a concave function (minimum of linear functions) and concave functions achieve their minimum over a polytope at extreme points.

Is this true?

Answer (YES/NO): YES